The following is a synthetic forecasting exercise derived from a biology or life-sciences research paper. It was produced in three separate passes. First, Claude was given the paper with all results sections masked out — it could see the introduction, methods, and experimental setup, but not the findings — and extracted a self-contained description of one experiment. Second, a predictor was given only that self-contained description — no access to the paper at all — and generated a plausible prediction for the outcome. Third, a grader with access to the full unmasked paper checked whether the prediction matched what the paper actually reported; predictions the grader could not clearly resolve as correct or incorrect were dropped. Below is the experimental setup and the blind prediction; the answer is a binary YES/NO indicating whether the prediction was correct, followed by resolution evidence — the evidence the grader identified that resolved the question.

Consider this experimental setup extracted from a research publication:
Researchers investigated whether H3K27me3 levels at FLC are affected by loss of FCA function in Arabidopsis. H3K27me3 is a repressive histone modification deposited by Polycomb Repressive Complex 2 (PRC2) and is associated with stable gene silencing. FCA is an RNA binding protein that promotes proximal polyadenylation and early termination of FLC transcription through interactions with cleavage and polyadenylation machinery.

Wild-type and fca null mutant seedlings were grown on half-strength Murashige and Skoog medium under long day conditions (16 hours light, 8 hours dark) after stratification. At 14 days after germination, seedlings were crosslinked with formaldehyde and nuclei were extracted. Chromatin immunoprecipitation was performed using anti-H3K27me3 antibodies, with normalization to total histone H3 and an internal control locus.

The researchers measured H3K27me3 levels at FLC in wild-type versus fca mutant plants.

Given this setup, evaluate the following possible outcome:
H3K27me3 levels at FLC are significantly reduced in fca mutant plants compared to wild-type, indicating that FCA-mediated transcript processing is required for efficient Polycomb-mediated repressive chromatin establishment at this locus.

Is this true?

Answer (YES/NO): YES